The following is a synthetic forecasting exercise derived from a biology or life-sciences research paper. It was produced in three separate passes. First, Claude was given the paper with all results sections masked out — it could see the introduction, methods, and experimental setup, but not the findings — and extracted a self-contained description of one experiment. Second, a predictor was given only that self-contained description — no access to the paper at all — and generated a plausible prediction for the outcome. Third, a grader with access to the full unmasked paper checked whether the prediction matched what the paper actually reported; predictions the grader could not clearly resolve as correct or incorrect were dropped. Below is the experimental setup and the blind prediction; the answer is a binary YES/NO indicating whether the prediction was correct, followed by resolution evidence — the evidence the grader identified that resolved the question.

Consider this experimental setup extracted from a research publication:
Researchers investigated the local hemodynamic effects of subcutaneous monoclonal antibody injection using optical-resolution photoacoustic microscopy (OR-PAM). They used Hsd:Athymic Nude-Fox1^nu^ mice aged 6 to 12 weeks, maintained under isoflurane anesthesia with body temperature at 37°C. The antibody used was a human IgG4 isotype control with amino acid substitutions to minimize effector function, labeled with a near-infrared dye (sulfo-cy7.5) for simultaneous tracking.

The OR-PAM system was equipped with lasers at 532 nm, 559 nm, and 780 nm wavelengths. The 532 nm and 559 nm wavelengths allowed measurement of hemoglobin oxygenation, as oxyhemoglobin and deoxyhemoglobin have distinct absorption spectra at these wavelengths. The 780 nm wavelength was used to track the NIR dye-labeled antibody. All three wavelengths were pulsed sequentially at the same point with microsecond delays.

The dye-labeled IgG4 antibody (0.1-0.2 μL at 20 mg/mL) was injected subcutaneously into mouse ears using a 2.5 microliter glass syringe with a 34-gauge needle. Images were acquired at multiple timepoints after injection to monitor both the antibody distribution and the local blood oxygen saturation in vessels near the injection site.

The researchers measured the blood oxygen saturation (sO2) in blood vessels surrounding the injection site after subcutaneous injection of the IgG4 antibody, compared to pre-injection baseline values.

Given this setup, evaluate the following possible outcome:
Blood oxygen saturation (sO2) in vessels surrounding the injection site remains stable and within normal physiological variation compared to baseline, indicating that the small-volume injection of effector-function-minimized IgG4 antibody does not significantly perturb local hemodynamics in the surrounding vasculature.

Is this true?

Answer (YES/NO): NO